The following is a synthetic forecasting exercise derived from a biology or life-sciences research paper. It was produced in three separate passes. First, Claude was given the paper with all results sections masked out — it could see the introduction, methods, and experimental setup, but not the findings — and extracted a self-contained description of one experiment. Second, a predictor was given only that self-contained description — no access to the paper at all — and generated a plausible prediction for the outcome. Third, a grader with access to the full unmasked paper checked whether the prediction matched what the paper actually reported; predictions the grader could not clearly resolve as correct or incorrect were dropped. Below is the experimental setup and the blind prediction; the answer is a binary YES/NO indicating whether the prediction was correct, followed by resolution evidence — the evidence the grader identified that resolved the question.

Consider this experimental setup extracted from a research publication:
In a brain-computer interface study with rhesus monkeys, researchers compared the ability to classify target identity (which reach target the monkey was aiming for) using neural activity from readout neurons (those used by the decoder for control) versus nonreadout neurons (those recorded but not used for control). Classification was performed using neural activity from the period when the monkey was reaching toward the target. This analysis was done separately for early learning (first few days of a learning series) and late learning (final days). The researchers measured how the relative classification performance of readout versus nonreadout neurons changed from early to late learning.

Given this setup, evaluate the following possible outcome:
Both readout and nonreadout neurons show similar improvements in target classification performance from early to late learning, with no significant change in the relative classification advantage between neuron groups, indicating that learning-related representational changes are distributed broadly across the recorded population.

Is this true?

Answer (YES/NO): NO